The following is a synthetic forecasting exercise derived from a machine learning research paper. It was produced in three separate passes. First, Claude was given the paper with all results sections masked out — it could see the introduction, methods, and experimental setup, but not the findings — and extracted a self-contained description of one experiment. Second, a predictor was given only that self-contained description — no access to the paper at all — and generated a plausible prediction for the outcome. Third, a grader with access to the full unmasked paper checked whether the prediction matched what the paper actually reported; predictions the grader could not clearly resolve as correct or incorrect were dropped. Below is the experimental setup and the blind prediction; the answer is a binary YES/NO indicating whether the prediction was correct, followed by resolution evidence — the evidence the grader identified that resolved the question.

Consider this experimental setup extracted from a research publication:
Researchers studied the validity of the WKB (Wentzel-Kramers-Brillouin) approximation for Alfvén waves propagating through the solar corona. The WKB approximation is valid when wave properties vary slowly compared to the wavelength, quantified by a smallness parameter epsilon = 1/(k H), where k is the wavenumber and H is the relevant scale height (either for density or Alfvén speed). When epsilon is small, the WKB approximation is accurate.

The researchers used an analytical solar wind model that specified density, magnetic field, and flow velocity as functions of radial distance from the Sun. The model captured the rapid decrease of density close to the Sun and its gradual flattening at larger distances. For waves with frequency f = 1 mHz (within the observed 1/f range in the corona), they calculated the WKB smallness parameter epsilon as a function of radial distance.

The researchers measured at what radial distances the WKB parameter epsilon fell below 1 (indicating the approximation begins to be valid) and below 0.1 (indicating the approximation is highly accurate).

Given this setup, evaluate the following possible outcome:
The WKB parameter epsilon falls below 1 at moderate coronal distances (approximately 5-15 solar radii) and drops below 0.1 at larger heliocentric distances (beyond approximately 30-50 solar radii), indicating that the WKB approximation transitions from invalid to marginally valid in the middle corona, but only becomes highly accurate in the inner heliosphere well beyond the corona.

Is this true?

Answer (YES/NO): NO